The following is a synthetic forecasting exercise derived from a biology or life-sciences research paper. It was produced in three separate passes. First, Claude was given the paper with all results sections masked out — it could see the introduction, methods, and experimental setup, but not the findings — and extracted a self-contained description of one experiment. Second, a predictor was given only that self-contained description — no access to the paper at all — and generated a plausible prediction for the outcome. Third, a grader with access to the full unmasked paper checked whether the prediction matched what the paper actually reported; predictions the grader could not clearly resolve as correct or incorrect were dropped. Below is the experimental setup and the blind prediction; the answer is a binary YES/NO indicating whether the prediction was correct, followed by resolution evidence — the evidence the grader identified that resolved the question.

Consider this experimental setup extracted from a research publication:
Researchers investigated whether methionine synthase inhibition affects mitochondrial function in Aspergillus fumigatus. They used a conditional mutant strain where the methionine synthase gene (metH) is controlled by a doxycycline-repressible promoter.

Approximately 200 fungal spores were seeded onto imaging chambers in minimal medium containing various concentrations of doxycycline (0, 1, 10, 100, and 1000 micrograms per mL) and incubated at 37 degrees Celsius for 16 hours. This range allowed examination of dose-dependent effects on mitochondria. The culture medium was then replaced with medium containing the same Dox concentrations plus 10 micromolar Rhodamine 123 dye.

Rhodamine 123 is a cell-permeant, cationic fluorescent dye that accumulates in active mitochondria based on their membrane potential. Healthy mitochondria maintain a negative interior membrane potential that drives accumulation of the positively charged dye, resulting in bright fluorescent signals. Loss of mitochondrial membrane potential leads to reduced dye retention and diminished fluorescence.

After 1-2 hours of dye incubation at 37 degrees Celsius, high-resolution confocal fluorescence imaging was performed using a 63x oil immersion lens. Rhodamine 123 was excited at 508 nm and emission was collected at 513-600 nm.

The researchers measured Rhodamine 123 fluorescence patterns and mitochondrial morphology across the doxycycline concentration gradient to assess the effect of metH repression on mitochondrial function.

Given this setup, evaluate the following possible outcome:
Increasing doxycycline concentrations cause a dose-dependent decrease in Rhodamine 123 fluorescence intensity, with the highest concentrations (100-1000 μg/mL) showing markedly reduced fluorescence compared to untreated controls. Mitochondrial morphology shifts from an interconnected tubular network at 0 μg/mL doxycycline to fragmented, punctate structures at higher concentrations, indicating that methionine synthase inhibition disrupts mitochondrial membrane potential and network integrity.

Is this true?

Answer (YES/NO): NO